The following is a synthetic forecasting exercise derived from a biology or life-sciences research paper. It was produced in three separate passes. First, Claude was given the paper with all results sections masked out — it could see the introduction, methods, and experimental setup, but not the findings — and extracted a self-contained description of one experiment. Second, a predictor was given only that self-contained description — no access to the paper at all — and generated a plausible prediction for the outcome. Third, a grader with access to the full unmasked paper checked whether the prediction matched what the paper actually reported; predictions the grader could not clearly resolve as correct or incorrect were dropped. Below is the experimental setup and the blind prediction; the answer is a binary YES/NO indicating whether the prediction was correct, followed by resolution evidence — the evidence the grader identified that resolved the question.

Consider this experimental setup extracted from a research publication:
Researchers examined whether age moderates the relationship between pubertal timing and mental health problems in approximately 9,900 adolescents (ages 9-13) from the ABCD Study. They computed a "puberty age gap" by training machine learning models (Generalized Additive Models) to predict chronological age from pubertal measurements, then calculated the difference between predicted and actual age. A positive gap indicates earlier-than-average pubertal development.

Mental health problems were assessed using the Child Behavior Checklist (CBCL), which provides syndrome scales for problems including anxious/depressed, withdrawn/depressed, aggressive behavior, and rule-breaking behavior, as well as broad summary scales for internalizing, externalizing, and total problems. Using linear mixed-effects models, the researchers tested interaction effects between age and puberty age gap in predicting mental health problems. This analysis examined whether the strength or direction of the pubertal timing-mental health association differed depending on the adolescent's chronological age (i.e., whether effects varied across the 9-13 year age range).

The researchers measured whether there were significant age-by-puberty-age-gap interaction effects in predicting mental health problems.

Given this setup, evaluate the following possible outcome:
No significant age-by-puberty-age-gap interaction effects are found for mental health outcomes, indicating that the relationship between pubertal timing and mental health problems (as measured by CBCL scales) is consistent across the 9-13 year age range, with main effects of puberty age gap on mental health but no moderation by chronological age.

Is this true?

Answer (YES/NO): YES